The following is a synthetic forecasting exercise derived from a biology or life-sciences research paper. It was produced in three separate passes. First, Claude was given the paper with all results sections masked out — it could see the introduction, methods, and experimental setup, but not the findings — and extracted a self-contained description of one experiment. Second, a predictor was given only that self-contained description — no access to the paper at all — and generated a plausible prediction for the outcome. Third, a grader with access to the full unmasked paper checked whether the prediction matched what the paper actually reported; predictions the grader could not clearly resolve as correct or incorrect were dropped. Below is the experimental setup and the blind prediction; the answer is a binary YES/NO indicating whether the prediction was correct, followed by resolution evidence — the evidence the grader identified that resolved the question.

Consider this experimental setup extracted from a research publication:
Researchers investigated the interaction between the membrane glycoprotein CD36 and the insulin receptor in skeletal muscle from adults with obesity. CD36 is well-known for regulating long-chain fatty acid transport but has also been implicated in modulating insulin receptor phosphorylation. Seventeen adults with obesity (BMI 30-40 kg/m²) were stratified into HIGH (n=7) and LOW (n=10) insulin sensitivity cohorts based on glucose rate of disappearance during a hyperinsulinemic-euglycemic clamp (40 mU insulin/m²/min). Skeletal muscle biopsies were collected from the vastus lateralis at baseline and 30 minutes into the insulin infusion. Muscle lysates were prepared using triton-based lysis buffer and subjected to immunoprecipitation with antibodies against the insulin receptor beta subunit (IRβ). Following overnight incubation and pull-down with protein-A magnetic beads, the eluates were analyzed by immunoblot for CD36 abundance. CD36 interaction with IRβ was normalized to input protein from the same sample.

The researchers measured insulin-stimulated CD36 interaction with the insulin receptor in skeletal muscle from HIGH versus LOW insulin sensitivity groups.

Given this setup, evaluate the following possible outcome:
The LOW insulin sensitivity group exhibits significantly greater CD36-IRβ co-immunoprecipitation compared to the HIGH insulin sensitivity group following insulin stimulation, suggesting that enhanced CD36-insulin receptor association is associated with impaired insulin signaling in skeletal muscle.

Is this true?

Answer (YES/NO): NO